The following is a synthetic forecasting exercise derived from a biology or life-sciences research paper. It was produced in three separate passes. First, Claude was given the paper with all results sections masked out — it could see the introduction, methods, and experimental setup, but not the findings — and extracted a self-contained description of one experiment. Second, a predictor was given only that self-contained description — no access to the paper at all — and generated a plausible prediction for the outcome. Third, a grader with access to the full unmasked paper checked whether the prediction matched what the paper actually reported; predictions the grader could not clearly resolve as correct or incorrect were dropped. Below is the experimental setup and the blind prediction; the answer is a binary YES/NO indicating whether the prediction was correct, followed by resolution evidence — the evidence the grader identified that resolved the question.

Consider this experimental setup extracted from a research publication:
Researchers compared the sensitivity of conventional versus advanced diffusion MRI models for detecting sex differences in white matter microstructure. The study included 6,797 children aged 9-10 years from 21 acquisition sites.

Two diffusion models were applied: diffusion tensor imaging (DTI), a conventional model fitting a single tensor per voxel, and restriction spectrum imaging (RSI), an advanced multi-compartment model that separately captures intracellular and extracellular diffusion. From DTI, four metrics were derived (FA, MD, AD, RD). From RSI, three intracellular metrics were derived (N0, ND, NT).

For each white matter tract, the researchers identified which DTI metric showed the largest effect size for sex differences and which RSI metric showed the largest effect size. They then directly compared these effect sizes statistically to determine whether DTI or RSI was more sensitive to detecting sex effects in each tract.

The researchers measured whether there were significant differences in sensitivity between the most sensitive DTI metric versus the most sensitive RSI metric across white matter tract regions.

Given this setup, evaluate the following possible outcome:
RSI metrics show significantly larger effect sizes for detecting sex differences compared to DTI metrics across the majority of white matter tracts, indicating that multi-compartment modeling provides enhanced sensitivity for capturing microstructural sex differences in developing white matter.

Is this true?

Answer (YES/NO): NO